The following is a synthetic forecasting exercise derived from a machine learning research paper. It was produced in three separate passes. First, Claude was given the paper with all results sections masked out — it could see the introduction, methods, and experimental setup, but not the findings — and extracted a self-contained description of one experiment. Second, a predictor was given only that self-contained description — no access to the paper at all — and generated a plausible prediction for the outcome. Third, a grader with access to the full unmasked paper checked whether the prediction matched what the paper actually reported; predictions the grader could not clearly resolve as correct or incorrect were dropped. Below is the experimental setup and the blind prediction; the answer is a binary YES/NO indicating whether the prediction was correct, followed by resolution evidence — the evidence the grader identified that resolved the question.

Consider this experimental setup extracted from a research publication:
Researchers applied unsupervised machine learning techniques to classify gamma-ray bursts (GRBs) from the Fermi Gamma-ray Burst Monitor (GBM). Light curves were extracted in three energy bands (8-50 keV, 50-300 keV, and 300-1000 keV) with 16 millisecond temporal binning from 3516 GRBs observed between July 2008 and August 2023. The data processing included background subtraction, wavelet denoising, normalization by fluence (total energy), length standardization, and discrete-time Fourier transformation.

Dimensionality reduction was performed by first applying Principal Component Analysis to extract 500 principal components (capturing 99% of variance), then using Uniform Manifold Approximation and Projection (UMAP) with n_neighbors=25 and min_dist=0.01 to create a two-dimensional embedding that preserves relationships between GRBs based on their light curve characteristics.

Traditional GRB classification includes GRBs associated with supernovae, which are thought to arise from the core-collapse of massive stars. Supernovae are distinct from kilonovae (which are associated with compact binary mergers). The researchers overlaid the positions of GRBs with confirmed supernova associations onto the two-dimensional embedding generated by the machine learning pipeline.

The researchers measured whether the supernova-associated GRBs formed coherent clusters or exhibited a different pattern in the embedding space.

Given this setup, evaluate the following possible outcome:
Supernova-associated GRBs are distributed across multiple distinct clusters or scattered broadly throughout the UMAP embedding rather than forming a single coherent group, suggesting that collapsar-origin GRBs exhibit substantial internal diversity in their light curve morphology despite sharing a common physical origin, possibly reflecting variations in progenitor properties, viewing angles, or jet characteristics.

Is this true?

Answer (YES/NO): YES